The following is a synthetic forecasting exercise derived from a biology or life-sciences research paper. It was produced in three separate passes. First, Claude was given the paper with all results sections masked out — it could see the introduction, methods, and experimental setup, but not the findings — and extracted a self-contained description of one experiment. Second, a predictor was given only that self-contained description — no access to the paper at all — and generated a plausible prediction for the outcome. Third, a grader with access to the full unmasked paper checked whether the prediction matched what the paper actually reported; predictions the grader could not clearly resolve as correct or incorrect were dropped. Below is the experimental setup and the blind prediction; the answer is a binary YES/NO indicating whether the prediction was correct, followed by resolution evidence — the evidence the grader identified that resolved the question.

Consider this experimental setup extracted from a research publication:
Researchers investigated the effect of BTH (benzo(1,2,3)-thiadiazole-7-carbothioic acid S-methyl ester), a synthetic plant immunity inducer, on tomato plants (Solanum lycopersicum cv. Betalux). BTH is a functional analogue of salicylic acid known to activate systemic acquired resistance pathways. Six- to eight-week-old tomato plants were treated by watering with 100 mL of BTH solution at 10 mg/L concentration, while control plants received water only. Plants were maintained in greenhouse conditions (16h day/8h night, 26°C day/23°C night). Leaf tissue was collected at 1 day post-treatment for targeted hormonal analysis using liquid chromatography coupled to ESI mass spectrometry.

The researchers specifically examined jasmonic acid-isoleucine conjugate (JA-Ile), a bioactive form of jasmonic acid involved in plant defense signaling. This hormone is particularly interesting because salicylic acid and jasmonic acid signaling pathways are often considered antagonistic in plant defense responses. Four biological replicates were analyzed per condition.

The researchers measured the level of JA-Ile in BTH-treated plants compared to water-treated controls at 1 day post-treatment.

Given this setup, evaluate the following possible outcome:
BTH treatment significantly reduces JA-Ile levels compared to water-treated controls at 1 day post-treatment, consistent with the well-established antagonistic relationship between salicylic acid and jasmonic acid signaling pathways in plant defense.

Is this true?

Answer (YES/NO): NO